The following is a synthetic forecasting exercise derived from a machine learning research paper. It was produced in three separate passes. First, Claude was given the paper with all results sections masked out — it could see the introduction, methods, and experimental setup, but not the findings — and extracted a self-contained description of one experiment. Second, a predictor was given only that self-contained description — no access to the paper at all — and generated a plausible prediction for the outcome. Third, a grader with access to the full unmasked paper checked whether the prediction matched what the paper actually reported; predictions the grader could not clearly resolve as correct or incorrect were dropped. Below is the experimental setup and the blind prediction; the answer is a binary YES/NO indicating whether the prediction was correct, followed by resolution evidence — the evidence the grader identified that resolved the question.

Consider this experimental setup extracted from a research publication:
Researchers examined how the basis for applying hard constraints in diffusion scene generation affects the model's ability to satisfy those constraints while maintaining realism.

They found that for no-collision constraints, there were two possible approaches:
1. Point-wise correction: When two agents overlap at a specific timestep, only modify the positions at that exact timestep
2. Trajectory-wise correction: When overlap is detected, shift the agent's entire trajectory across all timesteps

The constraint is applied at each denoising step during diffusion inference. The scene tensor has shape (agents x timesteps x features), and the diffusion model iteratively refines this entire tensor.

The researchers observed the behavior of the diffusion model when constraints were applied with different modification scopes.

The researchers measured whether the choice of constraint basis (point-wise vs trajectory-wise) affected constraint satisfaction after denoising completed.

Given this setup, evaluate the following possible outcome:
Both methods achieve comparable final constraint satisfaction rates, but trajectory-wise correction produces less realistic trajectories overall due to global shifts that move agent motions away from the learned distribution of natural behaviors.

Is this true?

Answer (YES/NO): NO